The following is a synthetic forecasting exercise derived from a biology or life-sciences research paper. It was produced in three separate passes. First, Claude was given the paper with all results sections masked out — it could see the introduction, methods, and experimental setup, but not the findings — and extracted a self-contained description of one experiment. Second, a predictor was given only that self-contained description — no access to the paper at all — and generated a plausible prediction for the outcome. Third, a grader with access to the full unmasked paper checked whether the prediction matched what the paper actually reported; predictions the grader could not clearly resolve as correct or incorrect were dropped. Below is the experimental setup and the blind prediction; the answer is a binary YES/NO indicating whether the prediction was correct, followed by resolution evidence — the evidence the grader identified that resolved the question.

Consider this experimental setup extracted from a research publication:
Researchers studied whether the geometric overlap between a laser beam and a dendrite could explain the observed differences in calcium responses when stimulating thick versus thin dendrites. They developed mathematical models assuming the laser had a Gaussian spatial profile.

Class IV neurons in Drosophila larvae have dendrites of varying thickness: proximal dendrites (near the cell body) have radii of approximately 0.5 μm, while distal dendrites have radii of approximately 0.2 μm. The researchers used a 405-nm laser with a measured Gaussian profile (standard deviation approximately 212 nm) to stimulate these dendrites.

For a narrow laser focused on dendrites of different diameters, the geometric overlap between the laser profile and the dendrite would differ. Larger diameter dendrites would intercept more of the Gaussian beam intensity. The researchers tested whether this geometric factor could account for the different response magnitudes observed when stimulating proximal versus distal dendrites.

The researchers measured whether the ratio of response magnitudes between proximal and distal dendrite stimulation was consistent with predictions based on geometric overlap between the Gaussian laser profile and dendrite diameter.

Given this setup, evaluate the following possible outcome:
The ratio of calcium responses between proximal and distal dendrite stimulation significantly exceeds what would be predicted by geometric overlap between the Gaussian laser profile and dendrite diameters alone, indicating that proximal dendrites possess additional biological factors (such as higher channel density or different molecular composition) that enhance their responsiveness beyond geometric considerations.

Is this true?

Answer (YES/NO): NO